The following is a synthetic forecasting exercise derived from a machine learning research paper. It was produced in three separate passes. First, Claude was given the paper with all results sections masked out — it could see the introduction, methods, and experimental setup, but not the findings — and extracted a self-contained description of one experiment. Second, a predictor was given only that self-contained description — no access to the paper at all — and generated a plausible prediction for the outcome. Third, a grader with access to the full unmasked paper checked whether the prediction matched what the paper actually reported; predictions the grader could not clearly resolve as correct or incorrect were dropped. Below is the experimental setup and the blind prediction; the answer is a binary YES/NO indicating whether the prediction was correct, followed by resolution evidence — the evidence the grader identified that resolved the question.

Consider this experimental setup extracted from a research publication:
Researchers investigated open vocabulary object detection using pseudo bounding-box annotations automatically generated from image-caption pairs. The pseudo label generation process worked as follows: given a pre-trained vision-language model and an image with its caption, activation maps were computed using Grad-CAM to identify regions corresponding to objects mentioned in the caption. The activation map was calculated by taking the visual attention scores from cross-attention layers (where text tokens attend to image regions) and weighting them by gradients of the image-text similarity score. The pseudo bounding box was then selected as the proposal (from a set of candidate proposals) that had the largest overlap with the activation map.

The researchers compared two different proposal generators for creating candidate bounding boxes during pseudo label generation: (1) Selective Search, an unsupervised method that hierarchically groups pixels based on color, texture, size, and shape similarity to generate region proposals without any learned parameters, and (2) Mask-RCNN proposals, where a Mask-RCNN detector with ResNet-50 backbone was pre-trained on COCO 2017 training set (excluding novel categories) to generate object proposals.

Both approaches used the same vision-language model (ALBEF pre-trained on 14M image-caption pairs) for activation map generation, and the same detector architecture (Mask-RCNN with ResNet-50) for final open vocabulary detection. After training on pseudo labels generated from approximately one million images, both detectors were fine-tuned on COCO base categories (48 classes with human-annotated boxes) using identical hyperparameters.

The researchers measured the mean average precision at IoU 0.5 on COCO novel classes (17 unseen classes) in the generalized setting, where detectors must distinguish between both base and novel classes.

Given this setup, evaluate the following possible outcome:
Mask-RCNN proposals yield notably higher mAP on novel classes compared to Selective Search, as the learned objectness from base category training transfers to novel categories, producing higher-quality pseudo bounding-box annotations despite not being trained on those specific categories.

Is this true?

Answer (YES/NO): YES